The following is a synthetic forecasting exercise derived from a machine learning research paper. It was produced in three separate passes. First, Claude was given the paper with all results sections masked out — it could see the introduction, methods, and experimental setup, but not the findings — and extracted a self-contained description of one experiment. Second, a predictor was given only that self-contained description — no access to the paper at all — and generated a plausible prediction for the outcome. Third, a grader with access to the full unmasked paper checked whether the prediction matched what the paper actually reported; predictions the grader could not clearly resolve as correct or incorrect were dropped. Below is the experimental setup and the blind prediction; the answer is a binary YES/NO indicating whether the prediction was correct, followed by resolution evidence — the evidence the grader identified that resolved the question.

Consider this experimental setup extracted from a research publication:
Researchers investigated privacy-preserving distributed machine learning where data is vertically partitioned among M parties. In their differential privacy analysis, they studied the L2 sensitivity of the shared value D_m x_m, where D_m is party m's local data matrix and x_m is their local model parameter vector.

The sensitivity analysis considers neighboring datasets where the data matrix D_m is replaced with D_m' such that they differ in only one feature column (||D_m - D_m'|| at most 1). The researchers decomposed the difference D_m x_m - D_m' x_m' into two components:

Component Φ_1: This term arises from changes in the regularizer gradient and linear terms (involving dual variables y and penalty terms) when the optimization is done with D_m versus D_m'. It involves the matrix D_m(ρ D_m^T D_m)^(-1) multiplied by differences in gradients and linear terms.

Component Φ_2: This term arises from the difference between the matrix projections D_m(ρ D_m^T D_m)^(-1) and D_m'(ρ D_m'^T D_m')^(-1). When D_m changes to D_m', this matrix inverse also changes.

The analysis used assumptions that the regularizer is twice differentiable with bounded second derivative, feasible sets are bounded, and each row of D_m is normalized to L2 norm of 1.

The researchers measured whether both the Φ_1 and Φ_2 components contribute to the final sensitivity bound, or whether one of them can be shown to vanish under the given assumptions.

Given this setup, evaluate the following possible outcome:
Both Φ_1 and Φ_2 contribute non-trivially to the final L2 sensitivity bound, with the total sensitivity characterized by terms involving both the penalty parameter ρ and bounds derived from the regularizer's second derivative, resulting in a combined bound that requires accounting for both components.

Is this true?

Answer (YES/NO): YES